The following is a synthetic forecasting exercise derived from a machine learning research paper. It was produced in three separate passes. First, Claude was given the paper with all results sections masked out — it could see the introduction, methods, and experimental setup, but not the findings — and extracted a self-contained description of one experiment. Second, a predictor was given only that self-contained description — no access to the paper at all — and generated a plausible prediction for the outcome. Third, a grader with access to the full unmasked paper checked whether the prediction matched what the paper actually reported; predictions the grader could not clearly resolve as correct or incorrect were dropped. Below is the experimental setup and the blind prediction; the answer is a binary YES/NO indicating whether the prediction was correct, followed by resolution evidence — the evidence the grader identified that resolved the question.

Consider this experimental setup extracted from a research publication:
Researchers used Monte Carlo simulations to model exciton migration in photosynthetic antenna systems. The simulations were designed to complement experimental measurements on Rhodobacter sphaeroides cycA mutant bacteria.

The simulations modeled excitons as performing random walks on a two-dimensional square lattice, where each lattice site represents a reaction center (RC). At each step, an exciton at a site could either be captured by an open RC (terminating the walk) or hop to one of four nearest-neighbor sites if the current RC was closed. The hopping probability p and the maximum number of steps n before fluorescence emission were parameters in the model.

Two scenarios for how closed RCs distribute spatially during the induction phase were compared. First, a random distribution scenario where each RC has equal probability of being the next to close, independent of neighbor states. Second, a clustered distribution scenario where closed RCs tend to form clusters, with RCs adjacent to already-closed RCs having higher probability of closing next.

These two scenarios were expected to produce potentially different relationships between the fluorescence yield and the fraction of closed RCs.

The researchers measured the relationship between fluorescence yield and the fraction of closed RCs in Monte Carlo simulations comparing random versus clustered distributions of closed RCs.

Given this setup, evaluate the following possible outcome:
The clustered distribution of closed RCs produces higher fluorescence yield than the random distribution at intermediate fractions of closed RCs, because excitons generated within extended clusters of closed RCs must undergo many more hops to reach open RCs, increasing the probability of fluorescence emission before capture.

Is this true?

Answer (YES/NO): YES